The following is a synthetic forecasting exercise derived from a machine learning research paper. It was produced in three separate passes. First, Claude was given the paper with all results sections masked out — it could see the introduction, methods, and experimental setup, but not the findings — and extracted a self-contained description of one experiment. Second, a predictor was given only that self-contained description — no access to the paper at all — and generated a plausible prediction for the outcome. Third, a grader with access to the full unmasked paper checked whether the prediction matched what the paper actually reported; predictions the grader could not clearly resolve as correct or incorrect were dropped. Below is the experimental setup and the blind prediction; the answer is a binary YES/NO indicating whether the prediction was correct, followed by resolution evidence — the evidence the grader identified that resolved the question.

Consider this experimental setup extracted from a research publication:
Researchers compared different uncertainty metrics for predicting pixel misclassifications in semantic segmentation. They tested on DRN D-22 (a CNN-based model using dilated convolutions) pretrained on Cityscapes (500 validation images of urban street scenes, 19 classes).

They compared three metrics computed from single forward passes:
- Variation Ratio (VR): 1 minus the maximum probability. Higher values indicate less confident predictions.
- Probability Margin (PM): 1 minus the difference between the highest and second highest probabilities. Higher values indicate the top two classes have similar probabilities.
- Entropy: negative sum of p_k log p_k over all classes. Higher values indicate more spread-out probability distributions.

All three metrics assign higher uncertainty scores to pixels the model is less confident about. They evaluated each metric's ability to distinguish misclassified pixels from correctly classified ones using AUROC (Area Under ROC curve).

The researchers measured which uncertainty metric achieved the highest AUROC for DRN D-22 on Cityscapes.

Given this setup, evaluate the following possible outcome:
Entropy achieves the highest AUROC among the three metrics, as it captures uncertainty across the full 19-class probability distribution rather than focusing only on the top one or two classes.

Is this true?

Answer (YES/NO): YES